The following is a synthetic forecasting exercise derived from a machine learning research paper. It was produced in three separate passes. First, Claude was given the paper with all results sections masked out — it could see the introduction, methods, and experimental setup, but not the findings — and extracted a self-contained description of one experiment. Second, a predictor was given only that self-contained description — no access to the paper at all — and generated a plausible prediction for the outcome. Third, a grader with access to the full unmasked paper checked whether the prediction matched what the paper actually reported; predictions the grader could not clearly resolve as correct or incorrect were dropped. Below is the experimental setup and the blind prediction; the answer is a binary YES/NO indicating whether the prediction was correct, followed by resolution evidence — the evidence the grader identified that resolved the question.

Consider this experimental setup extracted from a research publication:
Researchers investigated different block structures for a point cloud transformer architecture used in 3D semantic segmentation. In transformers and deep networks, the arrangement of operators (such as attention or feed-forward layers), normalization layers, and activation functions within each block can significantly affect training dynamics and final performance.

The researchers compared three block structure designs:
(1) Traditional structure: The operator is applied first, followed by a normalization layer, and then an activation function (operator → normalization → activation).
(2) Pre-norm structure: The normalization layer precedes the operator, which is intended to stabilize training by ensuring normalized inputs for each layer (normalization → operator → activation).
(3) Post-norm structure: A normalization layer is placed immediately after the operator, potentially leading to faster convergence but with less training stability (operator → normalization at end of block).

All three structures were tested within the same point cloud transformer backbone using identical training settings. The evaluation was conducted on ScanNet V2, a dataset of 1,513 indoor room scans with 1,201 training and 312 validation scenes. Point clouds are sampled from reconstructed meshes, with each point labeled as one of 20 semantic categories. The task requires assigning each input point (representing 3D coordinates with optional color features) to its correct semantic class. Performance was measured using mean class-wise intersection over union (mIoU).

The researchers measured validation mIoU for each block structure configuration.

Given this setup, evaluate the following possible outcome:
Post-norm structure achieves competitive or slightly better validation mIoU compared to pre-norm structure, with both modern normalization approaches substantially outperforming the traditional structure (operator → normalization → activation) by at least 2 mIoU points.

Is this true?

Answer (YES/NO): NO